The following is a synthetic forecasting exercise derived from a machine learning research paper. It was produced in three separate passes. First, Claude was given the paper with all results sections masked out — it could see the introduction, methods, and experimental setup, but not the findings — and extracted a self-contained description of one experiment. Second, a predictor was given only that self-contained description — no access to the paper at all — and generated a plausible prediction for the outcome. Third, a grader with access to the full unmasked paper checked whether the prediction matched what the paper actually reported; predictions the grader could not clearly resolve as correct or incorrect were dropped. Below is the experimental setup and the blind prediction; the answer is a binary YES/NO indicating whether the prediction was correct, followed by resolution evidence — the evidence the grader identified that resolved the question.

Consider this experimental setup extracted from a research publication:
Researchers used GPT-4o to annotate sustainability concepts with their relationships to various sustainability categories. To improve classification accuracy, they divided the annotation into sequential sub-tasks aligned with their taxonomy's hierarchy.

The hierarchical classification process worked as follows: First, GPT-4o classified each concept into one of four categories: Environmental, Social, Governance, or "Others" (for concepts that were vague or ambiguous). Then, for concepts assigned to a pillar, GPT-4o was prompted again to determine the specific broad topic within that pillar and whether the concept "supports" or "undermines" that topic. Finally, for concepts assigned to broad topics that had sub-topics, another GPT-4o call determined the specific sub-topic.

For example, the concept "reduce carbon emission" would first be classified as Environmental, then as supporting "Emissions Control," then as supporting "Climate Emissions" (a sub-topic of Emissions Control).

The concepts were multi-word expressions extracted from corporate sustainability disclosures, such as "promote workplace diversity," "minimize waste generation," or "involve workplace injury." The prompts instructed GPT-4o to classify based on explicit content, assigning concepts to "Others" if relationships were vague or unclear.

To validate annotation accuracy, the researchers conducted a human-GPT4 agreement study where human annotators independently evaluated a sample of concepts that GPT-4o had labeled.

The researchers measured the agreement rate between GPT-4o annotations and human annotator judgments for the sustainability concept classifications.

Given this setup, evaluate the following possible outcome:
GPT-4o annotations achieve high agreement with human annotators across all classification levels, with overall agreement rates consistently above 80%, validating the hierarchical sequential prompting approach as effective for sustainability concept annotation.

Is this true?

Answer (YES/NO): YES